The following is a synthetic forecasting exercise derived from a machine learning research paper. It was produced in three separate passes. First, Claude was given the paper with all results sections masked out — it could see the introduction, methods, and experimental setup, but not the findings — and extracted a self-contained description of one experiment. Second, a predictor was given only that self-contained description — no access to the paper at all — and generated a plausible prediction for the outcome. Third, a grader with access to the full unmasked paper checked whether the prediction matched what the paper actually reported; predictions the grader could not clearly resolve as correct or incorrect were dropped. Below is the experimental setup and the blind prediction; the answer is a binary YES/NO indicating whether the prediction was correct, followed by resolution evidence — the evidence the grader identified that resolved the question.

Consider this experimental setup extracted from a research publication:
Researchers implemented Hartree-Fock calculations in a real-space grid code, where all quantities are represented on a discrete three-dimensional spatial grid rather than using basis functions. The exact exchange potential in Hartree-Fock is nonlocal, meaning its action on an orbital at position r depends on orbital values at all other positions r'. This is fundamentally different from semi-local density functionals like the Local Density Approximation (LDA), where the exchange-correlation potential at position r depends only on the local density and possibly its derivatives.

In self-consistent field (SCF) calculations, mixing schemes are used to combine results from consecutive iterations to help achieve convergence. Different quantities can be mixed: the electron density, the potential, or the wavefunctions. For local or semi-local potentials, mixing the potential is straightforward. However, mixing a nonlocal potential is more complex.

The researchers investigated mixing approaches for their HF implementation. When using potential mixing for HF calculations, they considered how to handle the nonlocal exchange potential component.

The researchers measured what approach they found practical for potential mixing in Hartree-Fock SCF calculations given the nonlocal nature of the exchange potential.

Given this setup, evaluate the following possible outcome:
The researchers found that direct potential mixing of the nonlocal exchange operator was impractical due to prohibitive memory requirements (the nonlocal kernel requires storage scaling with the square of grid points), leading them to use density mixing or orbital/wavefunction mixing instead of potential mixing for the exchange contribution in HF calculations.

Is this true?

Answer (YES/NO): NO